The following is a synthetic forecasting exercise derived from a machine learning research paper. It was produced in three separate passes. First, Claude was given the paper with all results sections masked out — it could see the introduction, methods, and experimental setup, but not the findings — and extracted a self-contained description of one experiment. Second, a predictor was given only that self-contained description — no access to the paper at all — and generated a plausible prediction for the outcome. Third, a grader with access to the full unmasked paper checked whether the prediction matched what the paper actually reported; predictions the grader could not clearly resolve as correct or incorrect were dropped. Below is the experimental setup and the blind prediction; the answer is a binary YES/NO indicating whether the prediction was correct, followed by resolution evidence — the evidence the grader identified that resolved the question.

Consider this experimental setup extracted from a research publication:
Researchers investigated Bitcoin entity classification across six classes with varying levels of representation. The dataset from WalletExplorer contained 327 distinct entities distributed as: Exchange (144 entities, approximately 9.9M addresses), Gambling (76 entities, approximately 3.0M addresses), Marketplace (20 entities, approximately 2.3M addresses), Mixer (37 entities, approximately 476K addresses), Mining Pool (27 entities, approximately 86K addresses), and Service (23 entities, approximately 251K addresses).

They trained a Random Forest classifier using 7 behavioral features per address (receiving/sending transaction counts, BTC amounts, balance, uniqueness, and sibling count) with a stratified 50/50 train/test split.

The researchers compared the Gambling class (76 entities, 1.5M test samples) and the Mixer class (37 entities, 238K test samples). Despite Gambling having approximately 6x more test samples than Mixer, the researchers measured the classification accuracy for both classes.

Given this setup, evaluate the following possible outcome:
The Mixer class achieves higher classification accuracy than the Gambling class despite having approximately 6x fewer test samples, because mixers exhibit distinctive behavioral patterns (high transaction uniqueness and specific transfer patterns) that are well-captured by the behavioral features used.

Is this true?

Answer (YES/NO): NO